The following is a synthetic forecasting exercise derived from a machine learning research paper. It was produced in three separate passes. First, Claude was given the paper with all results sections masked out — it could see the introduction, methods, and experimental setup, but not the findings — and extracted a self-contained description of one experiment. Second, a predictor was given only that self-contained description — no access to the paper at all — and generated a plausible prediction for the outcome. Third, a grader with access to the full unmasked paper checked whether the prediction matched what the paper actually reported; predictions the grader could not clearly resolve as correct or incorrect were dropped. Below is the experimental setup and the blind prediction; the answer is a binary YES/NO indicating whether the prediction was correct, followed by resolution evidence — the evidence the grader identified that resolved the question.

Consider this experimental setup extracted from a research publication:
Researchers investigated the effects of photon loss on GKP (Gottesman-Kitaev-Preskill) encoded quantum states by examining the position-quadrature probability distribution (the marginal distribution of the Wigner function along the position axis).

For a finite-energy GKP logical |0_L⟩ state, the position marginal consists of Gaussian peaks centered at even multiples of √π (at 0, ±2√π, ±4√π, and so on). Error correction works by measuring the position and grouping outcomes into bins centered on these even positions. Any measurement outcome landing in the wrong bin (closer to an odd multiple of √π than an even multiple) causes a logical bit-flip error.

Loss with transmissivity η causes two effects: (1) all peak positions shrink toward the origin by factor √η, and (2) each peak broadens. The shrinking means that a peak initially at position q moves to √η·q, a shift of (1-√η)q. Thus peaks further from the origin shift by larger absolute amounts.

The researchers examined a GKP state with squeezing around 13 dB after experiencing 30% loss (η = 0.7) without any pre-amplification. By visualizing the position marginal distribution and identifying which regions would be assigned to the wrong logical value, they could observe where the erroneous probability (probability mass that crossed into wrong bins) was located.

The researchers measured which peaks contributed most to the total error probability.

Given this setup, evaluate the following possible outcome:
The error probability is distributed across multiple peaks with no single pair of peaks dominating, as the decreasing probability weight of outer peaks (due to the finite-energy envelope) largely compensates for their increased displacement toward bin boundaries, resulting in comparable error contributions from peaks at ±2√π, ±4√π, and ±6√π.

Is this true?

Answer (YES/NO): NO